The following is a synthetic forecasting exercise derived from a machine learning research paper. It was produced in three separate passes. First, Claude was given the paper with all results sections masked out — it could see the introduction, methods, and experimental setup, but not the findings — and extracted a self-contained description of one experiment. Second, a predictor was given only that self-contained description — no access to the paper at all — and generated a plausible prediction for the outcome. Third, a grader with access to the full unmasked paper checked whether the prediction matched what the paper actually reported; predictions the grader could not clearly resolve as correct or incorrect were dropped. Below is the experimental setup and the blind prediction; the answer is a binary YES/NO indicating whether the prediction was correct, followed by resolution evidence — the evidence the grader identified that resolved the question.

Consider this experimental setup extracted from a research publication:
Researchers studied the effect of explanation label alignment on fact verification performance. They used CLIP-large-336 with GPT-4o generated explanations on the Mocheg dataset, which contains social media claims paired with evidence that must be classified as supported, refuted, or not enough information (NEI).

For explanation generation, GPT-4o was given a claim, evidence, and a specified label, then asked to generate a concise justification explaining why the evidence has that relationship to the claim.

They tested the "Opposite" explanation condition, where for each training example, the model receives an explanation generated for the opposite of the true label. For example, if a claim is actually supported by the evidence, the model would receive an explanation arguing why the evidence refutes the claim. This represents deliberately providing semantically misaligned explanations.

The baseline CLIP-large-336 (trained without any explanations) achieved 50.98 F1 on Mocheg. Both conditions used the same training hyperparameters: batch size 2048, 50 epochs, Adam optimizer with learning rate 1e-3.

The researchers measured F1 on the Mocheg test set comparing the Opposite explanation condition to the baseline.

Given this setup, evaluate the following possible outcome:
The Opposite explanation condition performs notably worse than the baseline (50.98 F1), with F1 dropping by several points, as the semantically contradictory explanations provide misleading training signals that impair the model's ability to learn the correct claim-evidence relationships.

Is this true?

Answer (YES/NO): NO